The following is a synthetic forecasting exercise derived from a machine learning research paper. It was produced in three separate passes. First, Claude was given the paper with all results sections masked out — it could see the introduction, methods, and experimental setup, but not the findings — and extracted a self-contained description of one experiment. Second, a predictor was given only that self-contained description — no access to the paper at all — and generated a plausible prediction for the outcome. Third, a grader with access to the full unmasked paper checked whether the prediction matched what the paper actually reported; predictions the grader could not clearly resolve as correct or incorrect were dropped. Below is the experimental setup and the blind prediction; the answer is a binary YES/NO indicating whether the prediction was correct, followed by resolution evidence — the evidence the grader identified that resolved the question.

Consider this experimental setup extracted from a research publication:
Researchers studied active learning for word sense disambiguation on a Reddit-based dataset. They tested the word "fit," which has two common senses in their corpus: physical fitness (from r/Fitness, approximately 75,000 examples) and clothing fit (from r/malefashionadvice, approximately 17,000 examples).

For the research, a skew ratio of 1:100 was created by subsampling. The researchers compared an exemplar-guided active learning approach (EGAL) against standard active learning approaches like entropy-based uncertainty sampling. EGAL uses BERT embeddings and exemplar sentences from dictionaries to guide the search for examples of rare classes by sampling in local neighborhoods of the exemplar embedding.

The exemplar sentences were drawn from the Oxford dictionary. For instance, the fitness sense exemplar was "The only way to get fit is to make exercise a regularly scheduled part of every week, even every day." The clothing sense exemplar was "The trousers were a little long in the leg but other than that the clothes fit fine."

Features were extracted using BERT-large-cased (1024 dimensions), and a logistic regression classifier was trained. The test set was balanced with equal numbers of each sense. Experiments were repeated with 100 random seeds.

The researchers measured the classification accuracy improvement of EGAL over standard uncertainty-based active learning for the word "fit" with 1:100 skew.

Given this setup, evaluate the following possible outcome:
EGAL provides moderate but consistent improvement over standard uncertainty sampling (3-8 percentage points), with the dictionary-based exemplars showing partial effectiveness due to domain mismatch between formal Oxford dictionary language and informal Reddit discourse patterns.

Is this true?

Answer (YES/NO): NO